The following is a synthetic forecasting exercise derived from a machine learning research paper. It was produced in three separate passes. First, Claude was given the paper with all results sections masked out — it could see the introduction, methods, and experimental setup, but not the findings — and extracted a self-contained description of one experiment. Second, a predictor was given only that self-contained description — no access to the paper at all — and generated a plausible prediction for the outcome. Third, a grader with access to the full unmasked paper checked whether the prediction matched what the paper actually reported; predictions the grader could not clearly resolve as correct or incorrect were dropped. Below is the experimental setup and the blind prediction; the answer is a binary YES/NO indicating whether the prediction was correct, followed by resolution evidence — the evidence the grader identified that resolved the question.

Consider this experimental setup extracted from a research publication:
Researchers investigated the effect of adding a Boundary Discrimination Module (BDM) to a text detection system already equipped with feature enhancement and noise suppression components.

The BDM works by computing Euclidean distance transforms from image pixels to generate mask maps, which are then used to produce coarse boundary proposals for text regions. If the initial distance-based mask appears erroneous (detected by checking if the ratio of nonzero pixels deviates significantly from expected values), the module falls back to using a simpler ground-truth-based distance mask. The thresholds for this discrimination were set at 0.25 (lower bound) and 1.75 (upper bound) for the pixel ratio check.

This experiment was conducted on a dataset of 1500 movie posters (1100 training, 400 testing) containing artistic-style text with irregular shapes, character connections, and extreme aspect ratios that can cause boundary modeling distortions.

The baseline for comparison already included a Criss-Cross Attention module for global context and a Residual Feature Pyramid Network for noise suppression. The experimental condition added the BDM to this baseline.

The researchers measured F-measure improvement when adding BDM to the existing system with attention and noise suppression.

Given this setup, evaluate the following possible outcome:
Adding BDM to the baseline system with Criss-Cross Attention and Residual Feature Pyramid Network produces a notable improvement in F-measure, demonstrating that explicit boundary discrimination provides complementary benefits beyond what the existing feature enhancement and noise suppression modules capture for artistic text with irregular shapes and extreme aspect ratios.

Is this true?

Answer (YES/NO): NO